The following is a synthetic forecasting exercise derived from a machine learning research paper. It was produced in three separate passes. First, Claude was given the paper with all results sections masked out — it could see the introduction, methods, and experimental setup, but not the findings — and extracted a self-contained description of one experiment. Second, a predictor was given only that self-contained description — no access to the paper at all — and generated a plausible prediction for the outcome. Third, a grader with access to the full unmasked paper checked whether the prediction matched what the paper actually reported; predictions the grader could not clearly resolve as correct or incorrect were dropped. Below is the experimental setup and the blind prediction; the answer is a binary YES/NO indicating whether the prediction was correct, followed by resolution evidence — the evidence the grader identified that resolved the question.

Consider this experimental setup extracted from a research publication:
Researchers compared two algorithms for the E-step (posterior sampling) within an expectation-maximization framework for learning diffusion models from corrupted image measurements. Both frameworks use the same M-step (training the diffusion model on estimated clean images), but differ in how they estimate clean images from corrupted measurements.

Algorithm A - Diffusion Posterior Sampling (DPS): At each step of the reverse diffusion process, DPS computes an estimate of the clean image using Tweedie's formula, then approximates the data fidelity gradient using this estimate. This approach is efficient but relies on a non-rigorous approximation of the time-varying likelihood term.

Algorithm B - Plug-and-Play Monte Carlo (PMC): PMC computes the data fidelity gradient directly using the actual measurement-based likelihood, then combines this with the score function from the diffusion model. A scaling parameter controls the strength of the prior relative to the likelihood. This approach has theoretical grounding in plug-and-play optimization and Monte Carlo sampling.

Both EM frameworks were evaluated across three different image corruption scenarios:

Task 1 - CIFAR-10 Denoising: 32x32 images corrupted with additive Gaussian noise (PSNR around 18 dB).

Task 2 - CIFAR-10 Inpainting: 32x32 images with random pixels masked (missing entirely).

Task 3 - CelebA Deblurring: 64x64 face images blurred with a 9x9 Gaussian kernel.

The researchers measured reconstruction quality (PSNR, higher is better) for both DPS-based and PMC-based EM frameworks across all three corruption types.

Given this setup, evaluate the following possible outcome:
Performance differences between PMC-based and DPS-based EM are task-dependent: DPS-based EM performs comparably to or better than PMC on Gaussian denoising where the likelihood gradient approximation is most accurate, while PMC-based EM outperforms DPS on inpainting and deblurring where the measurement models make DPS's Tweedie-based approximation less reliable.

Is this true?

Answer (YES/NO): NO